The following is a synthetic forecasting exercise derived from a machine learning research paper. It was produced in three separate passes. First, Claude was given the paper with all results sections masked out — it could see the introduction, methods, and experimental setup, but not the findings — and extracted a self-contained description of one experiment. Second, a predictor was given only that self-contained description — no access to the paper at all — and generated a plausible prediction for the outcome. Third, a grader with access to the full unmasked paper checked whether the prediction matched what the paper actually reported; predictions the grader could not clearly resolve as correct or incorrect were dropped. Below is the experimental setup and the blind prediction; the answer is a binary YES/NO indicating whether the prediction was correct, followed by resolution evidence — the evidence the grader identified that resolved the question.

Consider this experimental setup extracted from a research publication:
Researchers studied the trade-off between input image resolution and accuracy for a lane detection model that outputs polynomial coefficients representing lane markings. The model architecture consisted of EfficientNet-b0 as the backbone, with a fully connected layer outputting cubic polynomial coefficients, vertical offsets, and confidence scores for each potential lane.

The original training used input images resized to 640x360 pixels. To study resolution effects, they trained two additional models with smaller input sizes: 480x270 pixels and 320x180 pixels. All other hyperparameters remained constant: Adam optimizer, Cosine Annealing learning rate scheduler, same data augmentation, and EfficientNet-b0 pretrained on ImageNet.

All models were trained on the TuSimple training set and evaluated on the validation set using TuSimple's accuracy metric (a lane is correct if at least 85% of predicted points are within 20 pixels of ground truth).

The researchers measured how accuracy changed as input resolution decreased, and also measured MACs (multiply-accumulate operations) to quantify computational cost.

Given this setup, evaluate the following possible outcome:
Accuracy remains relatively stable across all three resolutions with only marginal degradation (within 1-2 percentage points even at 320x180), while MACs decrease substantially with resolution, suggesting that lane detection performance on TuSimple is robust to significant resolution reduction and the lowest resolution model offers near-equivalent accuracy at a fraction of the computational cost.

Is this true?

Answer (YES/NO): NO